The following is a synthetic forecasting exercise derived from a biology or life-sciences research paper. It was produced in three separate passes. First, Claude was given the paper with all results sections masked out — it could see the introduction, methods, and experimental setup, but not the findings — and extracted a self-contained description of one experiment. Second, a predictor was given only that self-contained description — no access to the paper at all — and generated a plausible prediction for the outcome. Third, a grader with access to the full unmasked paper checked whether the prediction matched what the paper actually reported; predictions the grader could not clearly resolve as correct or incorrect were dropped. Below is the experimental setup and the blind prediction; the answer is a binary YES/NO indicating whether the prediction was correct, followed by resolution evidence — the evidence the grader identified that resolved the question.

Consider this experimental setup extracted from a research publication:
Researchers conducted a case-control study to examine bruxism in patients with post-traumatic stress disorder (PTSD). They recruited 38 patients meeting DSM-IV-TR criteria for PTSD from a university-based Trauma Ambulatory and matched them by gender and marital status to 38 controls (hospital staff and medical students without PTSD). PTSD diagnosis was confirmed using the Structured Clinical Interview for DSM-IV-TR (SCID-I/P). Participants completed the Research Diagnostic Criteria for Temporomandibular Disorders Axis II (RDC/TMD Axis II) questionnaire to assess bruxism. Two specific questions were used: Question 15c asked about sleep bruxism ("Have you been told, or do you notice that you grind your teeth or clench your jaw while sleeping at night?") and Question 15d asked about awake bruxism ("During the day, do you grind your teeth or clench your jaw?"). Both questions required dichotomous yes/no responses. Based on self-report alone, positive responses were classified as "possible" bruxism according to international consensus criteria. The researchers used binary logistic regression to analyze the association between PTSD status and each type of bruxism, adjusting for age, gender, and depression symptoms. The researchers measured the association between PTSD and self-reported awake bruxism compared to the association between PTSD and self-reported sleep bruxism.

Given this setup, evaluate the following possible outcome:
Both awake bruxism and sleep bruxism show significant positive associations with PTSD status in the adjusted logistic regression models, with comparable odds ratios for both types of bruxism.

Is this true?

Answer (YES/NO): NO